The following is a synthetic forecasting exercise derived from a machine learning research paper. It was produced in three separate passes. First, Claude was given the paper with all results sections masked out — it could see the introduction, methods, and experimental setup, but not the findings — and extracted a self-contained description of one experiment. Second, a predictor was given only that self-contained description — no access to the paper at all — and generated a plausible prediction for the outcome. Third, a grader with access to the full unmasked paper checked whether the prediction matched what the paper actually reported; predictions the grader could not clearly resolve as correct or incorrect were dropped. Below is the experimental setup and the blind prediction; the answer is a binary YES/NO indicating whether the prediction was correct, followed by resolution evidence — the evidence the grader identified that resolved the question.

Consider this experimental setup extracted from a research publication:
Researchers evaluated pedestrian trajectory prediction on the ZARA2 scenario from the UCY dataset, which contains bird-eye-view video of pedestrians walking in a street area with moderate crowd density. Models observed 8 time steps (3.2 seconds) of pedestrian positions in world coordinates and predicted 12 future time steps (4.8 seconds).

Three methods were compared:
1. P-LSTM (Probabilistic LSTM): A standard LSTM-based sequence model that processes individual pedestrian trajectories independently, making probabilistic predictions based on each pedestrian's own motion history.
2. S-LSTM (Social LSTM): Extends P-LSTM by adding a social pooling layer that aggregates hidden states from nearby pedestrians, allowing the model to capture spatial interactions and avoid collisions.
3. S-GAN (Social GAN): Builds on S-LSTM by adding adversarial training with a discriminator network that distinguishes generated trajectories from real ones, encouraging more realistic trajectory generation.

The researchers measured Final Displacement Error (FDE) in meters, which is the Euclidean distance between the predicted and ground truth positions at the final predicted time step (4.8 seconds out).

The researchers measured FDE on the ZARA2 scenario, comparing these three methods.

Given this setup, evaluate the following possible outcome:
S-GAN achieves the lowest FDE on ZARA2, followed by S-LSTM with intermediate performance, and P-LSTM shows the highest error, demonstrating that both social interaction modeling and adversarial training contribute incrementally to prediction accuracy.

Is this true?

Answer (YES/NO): NO